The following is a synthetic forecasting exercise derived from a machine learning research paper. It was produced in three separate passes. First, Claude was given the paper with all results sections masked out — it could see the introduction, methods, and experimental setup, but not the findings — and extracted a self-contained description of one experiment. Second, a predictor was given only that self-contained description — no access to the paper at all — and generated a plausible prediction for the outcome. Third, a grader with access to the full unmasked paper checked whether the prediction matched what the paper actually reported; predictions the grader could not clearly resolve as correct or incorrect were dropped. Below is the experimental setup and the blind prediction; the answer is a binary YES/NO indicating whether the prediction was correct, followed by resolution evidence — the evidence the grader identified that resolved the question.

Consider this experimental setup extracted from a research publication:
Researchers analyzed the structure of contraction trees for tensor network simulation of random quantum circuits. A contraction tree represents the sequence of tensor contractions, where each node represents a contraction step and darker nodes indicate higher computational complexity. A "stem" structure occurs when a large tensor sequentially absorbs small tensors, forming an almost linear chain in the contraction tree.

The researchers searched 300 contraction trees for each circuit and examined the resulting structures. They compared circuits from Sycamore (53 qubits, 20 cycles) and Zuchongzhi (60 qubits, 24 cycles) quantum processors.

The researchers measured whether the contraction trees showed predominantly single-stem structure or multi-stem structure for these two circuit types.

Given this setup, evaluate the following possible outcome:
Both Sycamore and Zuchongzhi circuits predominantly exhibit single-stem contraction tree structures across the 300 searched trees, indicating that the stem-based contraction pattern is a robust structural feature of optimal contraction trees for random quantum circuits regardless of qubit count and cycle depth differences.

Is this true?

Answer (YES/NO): NO